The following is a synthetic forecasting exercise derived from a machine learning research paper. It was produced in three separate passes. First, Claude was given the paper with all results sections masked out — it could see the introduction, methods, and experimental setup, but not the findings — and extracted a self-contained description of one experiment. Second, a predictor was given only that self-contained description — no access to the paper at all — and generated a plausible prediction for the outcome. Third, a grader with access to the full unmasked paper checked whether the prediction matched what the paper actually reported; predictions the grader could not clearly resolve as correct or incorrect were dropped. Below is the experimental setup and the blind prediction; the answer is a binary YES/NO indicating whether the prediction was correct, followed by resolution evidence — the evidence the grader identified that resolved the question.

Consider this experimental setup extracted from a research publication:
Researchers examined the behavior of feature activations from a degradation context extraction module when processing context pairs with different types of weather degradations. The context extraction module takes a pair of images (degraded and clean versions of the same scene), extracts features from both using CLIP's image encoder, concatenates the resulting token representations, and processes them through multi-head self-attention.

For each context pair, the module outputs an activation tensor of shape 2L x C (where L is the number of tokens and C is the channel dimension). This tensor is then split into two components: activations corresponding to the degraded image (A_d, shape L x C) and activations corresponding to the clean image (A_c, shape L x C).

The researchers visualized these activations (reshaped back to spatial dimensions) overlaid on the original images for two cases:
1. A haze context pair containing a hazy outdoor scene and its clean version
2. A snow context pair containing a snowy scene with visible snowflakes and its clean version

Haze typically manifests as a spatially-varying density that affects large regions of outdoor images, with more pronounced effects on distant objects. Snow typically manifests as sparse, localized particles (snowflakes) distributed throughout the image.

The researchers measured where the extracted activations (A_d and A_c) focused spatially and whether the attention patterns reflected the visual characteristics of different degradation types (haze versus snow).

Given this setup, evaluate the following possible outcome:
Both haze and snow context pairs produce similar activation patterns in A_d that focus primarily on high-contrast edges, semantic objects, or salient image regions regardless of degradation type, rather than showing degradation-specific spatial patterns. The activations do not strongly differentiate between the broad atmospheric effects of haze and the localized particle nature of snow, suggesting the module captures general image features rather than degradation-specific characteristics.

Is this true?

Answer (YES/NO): NO